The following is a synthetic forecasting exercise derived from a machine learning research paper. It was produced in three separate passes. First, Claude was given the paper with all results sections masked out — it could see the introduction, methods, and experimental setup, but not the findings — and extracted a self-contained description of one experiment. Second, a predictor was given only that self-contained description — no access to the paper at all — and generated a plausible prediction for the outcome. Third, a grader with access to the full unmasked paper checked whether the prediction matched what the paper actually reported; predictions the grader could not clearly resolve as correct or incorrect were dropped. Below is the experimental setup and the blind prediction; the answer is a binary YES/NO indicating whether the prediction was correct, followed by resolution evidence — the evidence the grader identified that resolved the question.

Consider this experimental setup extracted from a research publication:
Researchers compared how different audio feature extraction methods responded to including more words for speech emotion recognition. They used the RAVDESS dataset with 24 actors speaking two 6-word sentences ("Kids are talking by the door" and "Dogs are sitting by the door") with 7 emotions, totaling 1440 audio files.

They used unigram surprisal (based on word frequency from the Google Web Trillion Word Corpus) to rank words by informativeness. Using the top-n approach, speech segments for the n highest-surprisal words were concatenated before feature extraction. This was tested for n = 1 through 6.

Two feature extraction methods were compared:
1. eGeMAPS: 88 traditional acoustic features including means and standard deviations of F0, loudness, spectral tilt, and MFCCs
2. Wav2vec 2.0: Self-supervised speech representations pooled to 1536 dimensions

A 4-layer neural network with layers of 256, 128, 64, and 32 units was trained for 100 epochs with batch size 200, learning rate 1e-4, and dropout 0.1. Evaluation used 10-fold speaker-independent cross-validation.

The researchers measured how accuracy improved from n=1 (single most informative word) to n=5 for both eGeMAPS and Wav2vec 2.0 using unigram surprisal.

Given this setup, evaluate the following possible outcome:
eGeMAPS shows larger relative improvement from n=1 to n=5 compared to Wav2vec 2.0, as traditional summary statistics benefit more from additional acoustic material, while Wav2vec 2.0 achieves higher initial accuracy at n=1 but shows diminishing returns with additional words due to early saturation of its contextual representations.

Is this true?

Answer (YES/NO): YES